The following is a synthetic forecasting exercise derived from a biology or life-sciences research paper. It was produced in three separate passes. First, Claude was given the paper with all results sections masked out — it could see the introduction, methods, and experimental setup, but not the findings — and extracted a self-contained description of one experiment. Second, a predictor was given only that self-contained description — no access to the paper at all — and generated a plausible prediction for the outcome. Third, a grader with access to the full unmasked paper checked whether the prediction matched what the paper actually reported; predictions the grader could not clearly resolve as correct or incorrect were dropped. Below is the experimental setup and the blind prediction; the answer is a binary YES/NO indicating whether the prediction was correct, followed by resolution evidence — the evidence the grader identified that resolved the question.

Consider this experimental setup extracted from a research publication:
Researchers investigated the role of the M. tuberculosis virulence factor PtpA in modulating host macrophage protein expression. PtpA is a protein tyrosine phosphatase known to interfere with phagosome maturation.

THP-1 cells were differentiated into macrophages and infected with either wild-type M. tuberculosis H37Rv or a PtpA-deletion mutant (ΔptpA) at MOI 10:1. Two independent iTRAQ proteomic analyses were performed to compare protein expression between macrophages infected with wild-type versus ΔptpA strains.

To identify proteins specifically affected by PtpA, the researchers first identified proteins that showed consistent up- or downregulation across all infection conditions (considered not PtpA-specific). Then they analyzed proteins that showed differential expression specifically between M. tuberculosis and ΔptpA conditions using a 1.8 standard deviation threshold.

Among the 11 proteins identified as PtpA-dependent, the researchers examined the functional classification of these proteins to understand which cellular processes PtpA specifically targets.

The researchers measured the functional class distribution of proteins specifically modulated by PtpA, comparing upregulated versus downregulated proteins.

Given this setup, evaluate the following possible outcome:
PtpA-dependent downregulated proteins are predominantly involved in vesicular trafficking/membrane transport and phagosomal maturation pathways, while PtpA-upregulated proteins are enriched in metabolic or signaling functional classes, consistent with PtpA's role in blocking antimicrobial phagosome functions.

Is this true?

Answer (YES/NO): NO